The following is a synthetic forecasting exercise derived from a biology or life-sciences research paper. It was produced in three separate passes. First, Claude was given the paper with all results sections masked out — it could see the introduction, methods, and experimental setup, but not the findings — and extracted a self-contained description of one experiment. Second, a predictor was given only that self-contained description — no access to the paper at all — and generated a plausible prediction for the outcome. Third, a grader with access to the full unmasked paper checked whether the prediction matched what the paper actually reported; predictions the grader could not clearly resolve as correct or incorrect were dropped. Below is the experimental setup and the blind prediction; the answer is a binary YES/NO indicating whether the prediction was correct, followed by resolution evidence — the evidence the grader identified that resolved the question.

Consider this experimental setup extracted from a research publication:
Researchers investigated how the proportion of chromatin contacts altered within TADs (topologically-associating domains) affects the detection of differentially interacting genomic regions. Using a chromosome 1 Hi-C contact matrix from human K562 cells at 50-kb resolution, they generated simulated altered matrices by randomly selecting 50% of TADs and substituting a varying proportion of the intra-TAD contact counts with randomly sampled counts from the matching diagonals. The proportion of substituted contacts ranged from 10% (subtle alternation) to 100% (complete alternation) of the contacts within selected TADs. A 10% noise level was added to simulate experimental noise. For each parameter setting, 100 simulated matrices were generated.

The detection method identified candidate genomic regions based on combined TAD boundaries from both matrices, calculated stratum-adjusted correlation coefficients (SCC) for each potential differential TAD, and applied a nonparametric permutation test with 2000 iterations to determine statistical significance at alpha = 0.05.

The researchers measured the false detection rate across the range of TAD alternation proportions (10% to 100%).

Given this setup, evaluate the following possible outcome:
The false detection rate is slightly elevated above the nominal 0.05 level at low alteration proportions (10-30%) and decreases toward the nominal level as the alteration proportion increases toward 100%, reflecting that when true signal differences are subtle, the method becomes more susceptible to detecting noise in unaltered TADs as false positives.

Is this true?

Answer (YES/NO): NO